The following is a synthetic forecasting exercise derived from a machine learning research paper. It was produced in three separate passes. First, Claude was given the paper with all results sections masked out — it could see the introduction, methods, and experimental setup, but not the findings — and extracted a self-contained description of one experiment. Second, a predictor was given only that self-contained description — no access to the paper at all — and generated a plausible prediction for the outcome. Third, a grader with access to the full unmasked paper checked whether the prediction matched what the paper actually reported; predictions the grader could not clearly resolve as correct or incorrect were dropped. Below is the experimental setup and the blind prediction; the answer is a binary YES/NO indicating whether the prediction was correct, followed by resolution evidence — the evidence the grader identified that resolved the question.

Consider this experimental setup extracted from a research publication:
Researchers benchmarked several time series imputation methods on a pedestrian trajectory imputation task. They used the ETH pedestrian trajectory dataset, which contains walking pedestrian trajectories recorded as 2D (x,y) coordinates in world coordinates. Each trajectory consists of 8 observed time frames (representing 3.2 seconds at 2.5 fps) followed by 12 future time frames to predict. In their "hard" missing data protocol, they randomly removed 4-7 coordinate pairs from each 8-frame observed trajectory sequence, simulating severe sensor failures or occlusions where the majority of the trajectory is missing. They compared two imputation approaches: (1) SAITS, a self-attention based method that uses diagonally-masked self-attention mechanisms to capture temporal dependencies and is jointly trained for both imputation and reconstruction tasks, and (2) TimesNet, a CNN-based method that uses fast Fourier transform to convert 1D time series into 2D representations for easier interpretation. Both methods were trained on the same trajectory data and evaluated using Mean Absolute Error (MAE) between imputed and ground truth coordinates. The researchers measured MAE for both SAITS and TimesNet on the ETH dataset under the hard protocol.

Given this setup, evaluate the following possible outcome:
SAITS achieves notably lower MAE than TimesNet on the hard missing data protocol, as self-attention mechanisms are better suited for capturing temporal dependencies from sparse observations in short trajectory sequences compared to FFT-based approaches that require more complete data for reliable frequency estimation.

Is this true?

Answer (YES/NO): YES